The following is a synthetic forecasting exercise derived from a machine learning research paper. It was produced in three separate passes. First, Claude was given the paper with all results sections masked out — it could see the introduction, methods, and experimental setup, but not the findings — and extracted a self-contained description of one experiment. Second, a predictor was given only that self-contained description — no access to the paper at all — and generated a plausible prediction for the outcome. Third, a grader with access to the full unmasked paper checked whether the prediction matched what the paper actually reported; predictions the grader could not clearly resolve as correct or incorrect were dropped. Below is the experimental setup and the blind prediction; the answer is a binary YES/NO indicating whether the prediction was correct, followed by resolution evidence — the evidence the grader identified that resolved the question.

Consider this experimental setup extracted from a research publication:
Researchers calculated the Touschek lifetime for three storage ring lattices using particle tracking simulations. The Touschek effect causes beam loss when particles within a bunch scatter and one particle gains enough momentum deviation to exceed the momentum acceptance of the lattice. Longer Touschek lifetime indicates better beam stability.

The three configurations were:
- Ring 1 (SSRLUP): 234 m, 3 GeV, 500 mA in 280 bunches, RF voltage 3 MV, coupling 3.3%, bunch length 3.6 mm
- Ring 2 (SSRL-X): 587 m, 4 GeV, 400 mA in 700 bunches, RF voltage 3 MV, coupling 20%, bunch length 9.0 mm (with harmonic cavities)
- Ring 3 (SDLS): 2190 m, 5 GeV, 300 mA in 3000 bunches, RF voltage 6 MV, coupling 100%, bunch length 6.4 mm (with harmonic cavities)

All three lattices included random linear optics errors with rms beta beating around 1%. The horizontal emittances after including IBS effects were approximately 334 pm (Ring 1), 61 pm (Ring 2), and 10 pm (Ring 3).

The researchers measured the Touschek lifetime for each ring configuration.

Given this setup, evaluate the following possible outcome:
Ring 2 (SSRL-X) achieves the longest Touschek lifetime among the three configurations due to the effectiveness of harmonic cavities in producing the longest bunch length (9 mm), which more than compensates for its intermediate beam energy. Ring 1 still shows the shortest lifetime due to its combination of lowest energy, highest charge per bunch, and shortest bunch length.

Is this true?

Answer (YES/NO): NO